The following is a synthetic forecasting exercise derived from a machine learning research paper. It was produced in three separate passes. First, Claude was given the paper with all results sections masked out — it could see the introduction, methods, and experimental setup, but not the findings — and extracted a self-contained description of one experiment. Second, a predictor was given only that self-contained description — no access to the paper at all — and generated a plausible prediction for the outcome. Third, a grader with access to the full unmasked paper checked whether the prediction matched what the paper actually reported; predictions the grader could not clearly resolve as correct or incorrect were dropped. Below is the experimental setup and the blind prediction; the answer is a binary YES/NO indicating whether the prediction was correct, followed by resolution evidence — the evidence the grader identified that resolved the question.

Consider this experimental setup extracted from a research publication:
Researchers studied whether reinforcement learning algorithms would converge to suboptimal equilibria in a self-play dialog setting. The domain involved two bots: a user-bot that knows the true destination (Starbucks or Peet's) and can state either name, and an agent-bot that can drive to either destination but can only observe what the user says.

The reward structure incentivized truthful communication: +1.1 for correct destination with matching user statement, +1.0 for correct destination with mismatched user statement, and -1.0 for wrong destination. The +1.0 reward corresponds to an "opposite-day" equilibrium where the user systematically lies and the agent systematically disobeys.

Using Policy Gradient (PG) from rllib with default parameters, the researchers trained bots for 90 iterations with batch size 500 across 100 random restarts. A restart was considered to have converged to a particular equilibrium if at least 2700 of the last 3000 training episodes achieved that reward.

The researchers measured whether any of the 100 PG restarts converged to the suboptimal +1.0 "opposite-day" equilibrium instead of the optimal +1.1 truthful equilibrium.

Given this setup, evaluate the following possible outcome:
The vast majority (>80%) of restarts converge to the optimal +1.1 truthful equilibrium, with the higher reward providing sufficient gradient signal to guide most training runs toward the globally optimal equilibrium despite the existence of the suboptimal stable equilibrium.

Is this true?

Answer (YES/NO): YES